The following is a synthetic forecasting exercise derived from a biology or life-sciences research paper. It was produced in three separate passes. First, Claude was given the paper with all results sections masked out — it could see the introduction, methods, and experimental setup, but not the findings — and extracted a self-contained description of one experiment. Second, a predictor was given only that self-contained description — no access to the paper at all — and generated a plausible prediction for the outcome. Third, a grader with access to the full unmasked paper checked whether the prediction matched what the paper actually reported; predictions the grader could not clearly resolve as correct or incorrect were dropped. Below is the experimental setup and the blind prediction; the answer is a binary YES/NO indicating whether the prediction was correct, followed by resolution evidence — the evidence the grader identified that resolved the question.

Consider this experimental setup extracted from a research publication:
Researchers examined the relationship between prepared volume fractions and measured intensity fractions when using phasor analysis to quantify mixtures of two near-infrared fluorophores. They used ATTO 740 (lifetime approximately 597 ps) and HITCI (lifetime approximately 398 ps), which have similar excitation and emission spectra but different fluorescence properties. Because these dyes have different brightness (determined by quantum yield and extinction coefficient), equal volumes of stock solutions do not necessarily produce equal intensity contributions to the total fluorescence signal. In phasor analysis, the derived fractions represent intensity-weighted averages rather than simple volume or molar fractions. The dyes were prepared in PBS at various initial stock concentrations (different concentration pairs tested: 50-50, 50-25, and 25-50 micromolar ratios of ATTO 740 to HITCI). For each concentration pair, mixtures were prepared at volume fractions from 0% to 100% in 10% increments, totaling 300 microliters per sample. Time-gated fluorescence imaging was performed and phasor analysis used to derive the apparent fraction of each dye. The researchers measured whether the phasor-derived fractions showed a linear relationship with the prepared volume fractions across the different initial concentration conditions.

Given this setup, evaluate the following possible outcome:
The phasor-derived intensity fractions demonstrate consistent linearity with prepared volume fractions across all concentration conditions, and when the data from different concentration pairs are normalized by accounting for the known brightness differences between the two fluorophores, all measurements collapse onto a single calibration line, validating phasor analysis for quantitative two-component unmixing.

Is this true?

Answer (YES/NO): NO